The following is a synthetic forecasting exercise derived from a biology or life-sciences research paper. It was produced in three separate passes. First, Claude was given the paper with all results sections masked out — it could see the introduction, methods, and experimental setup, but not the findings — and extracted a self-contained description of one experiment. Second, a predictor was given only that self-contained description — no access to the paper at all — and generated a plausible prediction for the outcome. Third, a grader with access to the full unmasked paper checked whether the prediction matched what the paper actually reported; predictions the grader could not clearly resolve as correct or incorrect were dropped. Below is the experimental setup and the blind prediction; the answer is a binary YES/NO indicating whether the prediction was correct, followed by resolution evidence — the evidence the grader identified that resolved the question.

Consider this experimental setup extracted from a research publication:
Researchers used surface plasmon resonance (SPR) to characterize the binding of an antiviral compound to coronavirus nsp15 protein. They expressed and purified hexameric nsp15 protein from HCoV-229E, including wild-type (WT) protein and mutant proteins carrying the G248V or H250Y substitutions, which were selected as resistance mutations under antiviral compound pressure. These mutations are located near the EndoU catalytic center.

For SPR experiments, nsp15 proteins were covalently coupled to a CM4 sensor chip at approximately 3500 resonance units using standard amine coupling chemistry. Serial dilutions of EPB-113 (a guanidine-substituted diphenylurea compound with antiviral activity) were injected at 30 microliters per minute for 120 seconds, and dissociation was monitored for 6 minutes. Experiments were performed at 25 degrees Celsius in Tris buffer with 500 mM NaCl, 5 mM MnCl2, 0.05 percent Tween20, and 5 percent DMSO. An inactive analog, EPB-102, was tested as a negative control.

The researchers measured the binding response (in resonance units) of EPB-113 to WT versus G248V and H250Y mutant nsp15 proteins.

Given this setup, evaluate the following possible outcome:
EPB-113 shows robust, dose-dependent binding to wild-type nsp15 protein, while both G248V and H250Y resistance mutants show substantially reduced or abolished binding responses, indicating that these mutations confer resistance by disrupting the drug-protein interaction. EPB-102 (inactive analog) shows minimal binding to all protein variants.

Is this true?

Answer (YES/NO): YES